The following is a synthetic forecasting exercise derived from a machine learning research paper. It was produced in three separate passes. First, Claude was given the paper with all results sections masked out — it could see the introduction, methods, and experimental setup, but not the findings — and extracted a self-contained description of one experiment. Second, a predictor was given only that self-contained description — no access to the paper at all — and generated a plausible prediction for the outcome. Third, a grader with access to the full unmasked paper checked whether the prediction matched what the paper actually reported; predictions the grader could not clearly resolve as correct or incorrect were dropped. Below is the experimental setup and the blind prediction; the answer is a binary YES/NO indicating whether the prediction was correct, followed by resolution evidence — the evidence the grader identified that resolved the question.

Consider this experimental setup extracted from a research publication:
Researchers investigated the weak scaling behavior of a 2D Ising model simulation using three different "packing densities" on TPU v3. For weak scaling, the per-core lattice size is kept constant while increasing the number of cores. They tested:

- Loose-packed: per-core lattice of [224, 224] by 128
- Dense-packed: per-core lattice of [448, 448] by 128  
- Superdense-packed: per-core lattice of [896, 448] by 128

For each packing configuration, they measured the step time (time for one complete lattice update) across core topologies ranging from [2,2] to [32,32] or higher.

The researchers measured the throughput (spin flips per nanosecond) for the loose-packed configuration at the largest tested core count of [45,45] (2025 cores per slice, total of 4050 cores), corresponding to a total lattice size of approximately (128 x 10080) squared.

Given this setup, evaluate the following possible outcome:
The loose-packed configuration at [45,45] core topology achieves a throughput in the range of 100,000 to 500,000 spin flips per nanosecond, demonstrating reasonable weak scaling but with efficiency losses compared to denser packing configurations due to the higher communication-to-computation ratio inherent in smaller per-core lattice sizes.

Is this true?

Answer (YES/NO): NO